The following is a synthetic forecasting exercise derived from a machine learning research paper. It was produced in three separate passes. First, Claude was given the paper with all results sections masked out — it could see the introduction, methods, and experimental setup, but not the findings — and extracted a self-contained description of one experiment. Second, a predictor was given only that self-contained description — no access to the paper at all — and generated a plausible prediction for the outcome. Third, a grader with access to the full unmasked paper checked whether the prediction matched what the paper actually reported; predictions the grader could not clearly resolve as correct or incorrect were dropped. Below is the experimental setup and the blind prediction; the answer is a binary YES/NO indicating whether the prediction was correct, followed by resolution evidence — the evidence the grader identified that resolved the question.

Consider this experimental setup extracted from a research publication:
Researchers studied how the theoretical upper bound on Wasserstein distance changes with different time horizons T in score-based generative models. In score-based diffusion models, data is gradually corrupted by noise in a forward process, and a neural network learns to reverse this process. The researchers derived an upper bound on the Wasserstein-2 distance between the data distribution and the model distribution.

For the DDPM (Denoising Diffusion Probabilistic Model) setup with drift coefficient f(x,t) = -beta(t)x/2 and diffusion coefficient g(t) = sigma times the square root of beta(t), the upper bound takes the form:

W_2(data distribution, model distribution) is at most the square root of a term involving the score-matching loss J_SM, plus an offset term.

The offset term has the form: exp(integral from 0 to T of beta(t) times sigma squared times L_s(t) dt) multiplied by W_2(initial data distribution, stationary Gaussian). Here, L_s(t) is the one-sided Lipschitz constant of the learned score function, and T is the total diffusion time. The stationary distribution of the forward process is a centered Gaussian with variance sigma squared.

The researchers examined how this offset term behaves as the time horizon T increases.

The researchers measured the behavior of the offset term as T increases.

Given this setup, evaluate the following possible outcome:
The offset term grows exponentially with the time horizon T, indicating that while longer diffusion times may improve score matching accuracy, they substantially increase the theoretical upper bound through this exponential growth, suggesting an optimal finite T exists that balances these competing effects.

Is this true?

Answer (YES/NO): NO